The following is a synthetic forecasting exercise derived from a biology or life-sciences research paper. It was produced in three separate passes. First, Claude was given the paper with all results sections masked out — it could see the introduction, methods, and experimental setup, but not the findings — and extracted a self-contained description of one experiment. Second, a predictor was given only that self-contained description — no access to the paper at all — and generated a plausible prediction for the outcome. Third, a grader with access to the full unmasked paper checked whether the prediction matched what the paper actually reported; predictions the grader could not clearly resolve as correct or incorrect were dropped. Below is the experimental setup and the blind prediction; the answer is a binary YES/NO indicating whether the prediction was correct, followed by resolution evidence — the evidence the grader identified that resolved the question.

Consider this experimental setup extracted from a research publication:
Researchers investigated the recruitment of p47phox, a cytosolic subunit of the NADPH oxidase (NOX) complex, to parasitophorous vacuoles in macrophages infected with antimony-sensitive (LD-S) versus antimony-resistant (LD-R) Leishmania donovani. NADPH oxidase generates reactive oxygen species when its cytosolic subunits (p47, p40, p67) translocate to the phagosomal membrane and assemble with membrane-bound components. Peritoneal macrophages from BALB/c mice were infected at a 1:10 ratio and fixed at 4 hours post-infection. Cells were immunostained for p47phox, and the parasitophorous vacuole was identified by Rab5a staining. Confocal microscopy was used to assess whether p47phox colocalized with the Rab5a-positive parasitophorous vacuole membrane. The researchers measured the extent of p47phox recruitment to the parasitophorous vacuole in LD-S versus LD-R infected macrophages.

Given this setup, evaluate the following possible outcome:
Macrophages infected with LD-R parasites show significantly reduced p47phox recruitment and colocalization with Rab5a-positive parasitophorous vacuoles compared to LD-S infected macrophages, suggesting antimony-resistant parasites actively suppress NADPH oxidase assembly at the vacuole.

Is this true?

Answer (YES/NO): NO